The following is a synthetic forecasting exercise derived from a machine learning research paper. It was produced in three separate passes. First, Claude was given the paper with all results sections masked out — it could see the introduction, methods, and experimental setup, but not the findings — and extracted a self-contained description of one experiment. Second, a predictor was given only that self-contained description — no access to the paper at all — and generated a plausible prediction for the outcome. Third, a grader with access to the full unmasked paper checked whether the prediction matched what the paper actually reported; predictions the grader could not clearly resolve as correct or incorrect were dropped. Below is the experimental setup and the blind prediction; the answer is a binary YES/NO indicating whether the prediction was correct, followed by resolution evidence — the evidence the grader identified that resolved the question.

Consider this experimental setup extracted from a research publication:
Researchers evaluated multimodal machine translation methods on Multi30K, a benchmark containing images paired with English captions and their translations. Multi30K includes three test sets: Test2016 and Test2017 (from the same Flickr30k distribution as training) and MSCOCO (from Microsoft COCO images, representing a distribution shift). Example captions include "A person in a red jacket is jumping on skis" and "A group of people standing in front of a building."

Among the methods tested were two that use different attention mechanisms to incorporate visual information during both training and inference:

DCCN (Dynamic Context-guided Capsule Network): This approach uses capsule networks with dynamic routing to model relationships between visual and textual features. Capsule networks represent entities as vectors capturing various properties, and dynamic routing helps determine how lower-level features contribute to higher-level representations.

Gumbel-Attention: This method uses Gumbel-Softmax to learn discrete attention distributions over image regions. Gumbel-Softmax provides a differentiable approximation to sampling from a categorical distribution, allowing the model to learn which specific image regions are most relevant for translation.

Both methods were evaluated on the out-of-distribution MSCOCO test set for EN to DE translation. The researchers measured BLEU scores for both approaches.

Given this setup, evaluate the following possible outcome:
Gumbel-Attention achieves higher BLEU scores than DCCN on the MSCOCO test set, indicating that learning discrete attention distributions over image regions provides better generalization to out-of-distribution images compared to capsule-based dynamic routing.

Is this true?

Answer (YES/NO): YES